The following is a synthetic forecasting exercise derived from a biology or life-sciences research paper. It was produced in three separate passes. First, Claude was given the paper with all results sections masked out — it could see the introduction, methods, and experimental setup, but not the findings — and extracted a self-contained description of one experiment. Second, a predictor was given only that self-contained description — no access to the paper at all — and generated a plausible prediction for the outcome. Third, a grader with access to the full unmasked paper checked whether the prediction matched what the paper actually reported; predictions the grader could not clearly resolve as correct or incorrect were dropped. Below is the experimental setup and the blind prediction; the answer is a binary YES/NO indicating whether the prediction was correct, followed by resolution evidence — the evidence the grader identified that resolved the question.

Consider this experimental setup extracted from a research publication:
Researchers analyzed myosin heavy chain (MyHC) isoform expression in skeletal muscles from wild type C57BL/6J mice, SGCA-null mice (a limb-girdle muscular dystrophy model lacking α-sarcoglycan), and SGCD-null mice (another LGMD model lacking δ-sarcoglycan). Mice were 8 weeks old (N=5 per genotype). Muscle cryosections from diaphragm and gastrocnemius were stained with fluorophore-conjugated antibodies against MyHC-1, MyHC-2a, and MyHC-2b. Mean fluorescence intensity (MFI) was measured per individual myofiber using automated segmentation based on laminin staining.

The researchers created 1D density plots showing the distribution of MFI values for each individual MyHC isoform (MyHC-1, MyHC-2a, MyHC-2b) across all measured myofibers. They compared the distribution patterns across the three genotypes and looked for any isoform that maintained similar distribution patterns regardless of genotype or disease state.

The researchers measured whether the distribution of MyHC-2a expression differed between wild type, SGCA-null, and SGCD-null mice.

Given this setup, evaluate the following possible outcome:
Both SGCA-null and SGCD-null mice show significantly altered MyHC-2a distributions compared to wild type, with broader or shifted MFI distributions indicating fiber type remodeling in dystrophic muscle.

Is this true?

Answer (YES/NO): NO